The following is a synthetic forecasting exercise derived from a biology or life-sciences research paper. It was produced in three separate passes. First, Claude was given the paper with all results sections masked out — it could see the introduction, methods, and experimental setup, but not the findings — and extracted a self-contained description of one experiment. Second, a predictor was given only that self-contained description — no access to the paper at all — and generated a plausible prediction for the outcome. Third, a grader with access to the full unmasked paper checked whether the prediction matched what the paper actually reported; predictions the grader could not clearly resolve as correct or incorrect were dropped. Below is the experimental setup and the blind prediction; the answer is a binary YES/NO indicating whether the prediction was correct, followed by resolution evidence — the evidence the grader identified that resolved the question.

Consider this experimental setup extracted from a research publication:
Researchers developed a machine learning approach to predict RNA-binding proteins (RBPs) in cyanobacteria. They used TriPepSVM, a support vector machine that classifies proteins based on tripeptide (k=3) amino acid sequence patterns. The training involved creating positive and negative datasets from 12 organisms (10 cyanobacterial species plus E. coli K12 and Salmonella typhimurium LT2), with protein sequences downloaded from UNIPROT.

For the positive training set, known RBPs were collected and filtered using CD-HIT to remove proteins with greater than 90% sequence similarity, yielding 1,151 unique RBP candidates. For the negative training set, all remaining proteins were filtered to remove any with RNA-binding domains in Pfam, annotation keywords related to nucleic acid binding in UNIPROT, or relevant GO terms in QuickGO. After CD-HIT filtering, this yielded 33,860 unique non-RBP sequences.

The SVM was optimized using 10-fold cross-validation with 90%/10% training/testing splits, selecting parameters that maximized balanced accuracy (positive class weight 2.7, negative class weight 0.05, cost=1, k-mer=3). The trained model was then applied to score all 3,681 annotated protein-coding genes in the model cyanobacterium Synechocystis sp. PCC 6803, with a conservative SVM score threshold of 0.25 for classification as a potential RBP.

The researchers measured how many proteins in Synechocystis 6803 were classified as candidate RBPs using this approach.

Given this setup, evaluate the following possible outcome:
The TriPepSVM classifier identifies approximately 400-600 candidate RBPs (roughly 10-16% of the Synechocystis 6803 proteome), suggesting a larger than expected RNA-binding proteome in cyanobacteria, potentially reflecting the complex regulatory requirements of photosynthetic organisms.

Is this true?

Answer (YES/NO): NO